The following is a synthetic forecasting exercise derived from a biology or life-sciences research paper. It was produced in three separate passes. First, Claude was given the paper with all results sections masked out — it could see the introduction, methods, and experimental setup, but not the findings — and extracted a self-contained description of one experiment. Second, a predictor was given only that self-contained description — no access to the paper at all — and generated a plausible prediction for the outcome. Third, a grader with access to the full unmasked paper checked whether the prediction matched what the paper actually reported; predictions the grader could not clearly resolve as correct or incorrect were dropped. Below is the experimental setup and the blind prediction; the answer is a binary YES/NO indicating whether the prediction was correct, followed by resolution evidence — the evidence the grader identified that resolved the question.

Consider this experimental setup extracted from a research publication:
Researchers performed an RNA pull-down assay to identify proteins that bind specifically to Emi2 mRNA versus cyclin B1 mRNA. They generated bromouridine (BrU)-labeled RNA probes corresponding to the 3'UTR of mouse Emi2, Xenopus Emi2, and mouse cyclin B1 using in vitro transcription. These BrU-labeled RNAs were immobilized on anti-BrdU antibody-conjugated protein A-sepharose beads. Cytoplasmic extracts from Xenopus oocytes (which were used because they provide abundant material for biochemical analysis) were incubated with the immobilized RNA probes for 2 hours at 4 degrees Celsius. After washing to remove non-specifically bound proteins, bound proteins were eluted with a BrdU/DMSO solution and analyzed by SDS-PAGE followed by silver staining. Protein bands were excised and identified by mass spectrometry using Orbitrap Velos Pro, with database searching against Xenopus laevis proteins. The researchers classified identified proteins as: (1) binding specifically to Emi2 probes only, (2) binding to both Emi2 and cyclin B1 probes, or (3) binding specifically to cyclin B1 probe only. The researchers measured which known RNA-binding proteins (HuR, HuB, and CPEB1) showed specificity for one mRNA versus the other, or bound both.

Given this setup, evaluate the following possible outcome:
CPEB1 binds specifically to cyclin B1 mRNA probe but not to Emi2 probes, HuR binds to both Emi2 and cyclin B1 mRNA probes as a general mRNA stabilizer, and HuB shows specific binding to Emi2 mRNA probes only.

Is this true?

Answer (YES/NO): NO